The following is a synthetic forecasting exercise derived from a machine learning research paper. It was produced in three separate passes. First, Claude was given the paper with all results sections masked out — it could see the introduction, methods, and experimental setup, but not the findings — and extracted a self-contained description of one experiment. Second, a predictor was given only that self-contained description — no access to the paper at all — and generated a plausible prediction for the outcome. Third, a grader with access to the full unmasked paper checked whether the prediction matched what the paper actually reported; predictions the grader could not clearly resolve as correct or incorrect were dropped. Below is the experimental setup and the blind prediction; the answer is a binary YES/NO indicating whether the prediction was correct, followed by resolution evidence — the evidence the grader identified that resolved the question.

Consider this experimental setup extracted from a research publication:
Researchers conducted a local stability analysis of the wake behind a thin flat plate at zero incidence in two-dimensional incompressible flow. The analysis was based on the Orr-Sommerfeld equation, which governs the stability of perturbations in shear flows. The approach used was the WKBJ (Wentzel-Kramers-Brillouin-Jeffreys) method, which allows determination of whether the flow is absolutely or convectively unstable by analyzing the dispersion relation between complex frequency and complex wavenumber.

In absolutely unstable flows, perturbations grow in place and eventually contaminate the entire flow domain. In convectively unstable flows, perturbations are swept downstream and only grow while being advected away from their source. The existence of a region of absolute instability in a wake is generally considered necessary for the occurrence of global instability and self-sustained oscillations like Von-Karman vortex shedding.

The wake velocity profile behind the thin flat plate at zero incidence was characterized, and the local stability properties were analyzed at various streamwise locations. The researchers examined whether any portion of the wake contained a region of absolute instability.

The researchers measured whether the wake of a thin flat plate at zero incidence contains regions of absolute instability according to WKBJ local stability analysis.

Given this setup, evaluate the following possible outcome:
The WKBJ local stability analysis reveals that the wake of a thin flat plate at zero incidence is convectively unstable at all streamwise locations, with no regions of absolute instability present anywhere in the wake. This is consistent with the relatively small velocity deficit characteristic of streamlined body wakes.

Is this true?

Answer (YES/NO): YES